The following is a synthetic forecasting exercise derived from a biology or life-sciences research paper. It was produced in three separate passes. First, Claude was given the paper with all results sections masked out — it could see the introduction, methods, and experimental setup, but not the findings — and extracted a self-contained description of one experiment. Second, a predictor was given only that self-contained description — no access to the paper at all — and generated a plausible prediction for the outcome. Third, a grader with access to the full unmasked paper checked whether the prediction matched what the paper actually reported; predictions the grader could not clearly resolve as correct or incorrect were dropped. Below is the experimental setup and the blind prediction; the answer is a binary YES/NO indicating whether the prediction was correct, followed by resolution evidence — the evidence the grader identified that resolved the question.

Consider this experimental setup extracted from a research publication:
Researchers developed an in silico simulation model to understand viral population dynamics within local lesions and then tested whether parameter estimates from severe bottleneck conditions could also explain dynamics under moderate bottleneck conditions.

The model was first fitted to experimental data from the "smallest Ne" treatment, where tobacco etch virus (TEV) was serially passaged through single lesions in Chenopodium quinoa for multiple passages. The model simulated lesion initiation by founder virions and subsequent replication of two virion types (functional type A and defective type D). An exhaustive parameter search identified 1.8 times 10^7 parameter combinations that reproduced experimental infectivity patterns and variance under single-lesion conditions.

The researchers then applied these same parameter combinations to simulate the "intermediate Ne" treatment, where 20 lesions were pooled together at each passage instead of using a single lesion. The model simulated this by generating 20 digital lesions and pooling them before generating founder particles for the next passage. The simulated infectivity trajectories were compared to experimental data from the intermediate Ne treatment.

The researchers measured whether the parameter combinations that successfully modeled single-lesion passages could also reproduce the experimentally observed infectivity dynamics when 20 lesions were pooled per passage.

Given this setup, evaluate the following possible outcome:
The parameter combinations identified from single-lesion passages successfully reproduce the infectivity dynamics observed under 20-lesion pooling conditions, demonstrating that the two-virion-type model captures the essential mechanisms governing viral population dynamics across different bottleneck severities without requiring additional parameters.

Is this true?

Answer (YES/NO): YES